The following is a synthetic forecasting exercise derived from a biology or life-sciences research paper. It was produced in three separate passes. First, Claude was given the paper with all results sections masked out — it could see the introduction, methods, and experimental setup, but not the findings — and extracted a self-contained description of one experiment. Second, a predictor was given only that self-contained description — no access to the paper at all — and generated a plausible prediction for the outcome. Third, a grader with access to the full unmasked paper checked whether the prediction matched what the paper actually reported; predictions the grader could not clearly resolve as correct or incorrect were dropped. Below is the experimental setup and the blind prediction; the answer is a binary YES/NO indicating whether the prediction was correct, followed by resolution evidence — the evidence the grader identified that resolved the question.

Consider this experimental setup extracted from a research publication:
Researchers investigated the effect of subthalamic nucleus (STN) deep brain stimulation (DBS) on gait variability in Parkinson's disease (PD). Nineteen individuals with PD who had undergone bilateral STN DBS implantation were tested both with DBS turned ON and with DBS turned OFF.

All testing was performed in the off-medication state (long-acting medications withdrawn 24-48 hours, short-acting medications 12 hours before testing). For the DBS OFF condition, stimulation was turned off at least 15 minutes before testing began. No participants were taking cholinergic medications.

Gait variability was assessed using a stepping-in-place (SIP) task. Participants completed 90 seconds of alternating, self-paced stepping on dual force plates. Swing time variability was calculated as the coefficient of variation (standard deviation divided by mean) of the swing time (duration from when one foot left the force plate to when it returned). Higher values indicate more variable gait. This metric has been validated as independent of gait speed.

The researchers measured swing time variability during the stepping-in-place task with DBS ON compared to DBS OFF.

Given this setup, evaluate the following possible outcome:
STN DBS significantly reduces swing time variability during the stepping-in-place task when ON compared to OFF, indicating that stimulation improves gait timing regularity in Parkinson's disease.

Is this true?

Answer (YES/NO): NO